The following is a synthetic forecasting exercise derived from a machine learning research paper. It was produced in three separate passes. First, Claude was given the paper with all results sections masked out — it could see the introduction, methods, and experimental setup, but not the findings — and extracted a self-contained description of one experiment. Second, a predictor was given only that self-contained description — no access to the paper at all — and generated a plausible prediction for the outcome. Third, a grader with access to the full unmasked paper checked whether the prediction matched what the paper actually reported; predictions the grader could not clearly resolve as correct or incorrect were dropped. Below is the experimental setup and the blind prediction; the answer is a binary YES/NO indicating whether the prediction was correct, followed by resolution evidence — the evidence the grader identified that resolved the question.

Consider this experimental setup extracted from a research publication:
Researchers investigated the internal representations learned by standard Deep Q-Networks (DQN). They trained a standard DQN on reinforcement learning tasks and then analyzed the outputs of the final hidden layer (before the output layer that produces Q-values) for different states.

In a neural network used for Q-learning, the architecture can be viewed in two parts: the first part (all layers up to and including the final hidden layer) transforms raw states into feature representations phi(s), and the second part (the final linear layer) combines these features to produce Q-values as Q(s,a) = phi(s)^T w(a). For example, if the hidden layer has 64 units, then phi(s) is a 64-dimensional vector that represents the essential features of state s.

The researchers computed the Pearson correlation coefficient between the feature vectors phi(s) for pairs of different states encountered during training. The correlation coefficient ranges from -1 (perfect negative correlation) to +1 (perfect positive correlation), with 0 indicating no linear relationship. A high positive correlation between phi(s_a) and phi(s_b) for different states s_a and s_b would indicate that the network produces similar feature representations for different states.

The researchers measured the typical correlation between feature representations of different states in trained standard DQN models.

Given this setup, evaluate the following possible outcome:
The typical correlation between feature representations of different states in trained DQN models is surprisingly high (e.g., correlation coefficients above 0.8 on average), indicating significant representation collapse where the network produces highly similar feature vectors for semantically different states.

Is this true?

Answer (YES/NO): NO